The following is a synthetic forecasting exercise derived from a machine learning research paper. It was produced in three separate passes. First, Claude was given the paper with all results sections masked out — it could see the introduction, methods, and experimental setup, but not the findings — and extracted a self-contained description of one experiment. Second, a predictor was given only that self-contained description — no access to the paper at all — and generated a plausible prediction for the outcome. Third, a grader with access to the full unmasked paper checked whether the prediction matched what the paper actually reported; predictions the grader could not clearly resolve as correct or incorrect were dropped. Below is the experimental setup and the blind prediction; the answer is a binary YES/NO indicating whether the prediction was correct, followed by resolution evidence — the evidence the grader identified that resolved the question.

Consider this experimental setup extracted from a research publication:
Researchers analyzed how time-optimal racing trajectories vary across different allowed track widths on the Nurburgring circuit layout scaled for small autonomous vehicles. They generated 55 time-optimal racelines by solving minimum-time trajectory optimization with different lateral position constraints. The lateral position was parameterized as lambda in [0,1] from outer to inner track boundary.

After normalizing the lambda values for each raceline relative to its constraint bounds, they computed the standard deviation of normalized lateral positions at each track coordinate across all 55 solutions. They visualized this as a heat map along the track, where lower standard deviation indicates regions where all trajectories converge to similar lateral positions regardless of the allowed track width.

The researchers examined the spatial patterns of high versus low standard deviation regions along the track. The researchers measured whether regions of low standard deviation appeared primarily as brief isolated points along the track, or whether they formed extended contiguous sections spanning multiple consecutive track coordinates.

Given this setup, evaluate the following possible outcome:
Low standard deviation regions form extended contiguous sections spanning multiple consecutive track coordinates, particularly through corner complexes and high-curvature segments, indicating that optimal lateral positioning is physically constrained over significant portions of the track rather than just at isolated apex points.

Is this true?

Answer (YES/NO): NO